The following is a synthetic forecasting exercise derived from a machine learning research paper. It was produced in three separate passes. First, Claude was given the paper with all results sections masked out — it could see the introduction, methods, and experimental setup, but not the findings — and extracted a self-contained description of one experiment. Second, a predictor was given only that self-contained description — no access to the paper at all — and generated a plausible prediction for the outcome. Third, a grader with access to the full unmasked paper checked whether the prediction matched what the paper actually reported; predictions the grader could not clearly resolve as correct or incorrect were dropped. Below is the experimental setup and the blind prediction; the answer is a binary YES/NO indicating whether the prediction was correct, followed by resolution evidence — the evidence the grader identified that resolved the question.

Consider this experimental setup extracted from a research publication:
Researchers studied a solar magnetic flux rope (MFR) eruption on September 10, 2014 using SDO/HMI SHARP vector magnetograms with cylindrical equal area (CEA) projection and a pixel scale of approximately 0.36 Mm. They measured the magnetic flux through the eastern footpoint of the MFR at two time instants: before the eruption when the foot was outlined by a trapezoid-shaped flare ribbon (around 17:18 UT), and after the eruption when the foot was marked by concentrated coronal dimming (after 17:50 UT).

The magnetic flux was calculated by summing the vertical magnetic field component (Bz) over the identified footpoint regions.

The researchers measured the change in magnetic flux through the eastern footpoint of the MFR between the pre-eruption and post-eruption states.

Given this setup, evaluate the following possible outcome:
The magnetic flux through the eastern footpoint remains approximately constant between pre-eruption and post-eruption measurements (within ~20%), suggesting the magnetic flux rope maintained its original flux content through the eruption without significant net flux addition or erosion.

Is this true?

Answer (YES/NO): NO